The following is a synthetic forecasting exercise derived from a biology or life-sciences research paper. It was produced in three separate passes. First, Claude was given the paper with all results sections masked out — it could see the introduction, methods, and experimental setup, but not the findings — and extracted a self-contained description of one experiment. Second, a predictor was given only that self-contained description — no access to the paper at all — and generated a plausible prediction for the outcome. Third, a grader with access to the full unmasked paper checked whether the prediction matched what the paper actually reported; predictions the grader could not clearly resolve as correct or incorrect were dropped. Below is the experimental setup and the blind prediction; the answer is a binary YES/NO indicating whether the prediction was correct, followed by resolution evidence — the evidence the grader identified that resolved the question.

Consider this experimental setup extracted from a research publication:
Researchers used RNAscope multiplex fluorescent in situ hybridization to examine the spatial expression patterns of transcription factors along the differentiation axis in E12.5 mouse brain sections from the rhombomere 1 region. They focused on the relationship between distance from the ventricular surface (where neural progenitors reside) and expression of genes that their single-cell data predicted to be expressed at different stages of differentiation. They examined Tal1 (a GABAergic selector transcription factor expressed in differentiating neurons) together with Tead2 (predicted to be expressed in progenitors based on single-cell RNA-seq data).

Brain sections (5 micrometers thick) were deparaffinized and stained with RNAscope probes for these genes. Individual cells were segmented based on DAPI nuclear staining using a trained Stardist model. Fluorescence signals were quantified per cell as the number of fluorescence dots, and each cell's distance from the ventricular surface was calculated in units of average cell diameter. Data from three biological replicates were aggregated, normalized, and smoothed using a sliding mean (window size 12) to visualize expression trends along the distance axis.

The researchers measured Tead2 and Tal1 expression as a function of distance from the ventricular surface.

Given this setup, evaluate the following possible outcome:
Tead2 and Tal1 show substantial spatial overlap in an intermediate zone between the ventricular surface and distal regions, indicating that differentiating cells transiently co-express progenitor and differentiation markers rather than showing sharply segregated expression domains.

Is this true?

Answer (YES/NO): NO